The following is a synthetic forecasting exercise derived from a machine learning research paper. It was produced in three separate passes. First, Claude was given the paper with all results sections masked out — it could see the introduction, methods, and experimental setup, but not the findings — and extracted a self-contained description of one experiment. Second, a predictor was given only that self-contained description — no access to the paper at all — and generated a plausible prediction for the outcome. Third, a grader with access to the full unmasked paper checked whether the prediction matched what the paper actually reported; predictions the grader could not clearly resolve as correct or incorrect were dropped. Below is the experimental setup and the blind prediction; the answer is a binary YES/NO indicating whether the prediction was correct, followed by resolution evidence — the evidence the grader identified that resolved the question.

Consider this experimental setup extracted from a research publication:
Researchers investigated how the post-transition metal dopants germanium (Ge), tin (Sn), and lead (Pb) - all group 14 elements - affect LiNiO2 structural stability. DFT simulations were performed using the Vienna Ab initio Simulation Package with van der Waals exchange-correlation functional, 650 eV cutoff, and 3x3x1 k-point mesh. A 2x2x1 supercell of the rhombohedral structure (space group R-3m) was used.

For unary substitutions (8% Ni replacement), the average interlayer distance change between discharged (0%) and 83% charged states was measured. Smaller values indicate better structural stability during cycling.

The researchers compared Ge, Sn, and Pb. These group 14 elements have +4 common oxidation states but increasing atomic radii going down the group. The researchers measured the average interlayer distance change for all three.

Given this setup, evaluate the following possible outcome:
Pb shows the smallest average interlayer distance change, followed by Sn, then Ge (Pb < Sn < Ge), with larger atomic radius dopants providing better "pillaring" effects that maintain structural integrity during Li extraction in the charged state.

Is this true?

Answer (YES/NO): NO